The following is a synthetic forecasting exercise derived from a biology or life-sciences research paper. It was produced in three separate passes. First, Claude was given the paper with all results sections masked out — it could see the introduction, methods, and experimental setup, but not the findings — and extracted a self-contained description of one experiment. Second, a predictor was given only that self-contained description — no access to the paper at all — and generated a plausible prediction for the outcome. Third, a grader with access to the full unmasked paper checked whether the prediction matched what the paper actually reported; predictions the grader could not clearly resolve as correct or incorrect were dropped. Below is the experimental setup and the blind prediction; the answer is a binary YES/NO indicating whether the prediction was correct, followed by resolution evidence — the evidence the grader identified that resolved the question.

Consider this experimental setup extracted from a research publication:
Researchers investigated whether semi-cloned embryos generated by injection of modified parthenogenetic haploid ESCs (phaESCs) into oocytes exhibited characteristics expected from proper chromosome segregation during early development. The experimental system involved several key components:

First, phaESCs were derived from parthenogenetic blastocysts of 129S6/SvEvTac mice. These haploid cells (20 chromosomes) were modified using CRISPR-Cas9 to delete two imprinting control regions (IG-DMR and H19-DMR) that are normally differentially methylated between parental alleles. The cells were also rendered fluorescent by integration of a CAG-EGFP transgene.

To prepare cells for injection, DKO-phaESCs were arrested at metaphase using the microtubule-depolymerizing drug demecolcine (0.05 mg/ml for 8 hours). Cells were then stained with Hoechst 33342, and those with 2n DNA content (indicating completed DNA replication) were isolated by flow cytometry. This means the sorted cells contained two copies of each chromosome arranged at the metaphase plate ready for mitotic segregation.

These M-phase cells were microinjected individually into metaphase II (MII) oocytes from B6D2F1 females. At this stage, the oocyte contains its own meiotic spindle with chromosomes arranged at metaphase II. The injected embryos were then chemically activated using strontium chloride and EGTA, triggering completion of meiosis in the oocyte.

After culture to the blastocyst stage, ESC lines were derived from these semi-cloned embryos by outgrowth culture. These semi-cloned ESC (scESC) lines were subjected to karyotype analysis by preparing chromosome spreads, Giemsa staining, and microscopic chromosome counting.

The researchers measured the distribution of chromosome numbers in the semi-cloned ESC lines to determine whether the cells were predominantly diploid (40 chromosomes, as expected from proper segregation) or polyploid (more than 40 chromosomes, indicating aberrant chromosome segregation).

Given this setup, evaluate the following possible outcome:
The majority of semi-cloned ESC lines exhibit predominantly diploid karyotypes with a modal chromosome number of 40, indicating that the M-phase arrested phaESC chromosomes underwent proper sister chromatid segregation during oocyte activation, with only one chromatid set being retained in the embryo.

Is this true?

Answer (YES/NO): NO